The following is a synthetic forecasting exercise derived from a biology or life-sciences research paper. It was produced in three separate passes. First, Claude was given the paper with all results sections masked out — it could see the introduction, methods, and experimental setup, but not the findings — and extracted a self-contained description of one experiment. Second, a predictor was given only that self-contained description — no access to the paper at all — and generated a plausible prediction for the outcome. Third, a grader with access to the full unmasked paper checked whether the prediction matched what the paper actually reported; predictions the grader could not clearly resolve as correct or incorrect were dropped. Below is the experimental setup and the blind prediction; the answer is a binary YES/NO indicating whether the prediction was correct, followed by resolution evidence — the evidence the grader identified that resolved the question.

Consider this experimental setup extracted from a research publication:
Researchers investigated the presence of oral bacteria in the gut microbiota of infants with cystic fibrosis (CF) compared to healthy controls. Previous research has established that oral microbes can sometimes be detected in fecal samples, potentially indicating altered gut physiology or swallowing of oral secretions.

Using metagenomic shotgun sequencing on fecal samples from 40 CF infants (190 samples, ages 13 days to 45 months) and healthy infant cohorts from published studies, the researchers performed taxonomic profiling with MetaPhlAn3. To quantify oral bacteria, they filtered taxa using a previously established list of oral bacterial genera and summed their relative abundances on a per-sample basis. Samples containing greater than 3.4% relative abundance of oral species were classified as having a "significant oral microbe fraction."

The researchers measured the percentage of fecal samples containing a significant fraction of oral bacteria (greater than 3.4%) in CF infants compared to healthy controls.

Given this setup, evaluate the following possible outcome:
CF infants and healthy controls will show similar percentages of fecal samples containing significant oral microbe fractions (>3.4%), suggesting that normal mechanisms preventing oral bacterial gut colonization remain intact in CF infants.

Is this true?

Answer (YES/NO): NO